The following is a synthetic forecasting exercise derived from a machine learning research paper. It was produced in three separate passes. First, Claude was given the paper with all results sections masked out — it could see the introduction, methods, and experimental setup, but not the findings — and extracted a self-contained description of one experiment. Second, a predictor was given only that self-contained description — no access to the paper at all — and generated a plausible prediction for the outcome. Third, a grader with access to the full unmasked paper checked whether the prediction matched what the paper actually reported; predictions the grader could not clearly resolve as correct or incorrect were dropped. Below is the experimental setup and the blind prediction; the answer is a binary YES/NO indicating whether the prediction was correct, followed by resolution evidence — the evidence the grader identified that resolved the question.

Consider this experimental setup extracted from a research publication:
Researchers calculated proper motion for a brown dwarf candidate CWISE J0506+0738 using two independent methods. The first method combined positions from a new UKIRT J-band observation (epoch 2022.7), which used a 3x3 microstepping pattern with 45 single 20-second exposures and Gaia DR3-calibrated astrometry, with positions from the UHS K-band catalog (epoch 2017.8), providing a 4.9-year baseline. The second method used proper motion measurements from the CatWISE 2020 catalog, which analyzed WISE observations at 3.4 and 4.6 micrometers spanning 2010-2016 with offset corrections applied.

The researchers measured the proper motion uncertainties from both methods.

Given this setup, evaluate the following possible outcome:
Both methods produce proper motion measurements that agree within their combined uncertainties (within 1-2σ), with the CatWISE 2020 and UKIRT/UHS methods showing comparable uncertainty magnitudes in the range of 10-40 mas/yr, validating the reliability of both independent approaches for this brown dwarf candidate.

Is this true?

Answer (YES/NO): NO